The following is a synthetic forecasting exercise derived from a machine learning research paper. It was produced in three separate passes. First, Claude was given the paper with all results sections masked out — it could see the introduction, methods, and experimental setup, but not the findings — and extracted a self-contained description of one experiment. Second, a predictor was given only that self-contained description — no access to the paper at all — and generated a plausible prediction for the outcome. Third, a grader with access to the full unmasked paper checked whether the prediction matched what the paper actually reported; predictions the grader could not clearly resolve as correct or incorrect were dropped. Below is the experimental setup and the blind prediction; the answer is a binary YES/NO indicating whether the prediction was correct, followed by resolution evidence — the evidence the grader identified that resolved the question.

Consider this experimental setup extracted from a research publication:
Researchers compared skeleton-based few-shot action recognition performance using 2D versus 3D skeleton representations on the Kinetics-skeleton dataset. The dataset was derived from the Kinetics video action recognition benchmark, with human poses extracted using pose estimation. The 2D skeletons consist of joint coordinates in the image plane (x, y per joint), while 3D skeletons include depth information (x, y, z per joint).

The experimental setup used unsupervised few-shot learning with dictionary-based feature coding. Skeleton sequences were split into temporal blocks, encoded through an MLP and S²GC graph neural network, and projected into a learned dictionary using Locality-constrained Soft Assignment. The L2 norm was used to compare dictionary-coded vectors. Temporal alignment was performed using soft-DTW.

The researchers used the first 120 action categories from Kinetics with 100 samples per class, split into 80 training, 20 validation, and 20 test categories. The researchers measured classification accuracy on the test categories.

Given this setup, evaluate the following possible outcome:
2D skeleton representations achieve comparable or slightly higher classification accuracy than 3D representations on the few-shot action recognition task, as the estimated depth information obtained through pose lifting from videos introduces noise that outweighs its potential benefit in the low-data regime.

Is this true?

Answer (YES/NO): NO